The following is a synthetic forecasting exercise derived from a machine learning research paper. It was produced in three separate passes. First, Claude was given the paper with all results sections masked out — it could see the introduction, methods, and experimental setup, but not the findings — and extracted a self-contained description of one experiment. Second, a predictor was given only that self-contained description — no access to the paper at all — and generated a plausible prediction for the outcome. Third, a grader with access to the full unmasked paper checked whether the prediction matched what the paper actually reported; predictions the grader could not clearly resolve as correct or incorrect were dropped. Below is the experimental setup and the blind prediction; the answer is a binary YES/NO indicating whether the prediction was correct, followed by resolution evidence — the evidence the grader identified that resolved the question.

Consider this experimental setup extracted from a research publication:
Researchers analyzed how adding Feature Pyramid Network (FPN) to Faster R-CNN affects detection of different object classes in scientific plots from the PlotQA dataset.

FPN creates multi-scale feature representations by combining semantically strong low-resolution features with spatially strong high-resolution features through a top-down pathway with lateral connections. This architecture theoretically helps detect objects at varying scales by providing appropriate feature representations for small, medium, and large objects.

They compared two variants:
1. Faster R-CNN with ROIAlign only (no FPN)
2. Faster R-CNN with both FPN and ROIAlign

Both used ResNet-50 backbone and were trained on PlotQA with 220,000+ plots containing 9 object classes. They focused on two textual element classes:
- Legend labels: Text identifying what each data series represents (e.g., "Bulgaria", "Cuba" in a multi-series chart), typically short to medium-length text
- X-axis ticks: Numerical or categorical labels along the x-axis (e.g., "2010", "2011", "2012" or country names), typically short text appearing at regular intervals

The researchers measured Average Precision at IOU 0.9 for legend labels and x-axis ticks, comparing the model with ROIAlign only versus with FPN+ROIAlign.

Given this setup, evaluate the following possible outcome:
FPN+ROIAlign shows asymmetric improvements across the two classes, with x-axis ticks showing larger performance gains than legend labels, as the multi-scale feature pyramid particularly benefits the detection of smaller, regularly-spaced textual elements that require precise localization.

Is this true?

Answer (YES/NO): YES